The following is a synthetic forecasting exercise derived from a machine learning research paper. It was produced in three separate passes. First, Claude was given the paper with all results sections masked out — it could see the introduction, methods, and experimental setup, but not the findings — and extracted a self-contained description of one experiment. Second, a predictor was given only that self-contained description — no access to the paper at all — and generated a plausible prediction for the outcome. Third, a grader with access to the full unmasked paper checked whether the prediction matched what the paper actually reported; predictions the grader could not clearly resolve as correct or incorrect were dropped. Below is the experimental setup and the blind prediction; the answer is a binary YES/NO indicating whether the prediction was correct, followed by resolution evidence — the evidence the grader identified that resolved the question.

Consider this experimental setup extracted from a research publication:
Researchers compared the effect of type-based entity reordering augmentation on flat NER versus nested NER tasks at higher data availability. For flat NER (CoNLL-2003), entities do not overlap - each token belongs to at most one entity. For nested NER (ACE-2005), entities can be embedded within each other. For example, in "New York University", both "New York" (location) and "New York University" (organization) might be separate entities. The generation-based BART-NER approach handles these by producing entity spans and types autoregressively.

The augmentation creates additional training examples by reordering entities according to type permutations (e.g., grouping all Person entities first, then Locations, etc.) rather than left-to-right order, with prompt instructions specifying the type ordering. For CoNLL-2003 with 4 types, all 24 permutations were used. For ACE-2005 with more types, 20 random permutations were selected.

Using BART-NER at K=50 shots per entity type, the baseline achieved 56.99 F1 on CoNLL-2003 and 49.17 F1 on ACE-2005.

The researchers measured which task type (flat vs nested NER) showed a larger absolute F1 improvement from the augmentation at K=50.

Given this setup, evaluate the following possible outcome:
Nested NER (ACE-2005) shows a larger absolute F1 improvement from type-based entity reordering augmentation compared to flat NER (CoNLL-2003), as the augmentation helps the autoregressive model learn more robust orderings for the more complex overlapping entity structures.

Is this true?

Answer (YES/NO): NO